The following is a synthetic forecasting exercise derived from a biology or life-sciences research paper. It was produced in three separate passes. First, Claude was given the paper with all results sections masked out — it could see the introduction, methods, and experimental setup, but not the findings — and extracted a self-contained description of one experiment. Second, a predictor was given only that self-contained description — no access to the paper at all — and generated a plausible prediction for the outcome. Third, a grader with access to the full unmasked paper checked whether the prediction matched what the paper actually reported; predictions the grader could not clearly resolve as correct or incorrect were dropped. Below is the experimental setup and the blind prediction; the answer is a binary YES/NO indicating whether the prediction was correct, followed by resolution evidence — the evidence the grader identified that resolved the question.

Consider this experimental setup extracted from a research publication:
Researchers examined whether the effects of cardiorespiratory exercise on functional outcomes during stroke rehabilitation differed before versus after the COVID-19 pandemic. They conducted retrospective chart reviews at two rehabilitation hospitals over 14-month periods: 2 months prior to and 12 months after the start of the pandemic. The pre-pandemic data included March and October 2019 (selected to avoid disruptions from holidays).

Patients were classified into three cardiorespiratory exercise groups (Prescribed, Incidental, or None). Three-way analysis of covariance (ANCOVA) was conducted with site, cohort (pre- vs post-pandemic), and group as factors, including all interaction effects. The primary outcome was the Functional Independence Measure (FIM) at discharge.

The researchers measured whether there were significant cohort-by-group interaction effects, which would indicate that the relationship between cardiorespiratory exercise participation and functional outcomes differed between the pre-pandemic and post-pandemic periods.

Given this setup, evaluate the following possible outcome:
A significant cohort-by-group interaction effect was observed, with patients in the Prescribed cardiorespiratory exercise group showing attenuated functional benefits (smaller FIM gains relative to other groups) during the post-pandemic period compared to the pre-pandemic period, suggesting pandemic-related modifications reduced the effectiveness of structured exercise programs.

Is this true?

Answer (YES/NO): NO